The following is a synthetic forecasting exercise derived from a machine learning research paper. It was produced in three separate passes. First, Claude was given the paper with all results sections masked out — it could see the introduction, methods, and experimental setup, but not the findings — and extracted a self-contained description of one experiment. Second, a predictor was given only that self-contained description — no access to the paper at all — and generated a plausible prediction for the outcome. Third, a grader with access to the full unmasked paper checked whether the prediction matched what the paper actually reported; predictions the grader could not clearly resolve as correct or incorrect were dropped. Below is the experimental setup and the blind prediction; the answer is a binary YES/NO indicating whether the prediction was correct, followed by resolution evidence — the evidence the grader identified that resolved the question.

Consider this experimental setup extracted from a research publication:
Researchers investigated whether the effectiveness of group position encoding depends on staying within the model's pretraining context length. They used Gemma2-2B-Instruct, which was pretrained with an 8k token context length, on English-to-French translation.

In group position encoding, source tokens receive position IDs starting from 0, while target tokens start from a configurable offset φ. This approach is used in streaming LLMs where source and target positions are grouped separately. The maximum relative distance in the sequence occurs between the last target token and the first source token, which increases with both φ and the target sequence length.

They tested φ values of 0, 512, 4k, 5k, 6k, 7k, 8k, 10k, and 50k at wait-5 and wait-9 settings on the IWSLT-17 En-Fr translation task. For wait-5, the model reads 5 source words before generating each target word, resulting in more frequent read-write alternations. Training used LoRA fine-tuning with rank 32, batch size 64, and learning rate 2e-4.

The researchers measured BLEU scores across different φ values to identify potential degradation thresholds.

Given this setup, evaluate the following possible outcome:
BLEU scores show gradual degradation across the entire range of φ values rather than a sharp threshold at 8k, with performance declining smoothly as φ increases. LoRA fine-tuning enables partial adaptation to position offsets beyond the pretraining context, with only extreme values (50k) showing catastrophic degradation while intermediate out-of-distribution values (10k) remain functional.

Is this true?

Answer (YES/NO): NO